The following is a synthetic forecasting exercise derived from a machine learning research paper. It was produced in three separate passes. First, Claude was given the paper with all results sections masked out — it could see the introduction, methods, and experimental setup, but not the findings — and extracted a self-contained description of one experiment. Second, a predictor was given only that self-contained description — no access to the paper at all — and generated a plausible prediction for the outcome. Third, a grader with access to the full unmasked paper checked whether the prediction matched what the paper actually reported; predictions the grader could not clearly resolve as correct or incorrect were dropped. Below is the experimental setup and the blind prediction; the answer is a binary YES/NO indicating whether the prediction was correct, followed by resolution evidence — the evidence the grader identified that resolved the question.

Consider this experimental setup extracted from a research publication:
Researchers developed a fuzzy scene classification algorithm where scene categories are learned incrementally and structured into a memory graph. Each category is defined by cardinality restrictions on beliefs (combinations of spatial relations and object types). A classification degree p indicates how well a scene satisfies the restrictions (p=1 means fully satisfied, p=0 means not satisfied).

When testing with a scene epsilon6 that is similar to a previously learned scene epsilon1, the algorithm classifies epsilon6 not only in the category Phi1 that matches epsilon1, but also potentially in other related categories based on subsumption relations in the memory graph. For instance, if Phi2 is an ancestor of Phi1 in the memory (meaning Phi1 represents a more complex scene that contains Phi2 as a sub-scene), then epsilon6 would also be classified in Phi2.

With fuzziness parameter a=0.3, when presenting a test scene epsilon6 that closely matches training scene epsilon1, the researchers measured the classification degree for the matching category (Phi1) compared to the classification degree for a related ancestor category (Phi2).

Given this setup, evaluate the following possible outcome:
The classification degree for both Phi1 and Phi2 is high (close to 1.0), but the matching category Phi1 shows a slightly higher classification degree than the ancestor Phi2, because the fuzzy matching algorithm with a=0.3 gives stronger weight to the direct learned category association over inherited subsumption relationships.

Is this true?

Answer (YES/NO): NO